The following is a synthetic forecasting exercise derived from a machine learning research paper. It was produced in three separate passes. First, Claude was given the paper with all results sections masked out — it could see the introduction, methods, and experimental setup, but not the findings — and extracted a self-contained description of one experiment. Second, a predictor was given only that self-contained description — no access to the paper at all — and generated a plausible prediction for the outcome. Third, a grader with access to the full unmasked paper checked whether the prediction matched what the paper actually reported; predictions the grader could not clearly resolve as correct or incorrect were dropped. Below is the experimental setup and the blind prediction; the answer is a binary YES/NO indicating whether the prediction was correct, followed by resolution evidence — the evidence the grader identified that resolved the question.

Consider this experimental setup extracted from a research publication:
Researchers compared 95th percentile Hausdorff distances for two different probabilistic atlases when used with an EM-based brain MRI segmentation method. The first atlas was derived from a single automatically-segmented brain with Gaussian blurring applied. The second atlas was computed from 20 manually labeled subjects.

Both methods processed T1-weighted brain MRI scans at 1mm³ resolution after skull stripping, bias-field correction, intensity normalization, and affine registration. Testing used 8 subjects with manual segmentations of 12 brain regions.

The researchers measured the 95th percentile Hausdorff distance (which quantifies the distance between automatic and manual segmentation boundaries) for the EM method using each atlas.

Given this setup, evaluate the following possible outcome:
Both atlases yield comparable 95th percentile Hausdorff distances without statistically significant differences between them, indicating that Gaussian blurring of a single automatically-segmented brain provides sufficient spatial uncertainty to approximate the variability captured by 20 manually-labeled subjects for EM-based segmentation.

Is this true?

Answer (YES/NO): NO